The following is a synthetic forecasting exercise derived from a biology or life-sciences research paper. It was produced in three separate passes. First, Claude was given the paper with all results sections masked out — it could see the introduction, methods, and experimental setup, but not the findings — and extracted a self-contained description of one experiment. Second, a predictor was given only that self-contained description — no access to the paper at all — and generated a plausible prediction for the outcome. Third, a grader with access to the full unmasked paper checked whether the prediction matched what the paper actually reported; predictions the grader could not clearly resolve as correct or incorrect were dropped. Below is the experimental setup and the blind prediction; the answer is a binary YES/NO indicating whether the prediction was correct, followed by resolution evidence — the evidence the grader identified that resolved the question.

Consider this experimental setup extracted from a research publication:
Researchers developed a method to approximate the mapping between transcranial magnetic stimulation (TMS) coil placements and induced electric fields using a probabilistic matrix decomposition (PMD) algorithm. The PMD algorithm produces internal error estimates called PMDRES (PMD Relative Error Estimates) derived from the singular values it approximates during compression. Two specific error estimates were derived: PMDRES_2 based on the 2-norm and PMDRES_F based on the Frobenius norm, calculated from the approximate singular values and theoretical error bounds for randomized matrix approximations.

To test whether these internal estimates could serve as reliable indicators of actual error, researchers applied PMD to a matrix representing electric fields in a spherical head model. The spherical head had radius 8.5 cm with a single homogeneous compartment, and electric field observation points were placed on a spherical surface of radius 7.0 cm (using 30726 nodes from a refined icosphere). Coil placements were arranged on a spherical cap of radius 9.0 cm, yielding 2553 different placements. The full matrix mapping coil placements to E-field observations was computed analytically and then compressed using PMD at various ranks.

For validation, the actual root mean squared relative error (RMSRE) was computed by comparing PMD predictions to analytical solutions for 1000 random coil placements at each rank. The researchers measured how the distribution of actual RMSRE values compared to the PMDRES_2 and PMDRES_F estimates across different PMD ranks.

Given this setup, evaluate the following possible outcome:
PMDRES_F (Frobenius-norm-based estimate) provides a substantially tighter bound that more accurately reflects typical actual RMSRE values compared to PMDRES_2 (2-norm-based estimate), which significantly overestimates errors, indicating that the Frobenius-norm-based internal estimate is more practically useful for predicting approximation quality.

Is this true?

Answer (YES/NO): NO